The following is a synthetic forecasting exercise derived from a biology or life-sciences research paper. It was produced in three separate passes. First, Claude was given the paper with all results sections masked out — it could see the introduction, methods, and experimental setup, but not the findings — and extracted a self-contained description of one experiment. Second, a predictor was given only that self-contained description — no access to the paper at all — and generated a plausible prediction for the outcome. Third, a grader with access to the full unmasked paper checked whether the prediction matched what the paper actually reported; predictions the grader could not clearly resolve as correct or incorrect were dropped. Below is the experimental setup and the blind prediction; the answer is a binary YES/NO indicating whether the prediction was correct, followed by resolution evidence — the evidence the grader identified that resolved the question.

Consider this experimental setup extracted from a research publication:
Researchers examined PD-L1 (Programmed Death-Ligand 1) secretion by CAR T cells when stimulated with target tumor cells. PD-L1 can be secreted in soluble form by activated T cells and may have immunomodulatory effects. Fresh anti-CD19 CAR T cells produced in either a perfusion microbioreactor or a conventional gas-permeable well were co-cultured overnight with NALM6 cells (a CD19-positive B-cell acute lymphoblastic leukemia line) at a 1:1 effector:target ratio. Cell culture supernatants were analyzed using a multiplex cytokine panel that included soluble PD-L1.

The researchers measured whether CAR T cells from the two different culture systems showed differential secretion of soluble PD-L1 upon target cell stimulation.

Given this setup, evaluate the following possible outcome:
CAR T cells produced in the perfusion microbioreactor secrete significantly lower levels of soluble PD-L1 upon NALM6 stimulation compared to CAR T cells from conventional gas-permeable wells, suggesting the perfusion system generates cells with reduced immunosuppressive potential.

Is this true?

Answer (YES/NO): YES